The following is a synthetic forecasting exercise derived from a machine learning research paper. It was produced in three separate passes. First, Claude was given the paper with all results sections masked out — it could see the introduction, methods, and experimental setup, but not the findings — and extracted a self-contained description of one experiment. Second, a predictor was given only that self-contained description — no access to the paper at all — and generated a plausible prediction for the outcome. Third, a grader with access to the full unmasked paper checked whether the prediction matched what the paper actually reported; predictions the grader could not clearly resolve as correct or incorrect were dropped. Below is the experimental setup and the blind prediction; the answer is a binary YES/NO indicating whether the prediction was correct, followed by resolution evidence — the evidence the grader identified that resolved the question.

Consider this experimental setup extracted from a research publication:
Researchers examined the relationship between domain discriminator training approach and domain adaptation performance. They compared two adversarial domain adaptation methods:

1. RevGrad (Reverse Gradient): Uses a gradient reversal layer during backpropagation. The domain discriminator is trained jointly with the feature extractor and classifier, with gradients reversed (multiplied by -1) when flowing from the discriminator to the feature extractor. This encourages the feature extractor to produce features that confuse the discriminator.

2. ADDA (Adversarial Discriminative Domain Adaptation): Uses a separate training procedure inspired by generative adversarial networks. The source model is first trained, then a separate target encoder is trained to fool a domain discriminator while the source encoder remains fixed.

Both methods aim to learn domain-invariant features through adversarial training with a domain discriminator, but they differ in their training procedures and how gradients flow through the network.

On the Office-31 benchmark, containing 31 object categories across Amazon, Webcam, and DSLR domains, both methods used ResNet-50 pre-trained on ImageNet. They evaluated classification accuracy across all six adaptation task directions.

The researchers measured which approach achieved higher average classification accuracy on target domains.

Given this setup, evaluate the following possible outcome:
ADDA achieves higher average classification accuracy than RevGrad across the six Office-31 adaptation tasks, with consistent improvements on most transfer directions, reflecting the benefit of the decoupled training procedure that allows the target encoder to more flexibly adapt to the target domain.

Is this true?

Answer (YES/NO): NO